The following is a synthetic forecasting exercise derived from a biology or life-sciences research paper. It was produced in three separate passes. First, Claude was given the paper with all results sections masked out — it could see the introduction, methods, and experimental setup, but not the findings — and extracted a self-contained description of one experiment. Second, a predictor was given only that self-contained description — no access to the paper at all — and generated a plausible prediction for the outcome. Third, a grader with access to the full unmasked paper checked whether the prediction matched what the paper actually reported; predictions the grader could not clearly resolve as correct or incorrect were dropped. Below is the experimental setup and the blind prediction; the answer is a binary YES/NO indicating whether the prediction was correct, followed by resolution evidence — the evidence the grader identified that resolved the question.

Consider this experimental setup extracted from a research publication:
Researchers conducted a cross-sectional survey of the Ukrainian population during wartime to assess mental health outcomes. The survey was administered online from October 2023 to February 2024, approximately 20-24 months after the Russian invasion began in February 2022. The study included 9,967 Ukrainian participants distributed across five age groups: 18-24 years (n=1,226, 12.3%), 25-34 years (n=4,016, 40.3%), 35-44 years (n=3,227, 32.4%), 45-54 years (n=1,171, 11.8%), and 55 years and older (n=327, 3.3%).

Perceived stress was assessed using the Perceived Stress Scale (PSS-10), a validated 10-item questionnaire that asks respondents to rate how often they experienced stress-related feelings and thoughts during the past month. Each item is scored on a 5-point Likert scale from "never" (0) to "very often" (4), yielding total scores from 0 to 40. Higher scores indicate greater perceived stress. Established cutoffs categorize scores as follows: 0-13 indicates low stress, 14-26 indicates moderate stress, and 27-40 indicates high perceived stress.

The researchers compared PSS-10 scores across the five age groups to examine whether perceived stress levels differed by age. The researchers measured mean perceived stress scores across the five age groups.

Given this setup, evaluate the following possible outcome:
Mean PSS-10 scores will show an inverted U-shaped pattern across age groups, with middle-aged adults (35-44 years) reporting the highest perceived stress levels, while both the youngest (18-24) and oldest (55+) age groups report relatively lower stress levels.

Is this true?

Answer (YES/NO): NO